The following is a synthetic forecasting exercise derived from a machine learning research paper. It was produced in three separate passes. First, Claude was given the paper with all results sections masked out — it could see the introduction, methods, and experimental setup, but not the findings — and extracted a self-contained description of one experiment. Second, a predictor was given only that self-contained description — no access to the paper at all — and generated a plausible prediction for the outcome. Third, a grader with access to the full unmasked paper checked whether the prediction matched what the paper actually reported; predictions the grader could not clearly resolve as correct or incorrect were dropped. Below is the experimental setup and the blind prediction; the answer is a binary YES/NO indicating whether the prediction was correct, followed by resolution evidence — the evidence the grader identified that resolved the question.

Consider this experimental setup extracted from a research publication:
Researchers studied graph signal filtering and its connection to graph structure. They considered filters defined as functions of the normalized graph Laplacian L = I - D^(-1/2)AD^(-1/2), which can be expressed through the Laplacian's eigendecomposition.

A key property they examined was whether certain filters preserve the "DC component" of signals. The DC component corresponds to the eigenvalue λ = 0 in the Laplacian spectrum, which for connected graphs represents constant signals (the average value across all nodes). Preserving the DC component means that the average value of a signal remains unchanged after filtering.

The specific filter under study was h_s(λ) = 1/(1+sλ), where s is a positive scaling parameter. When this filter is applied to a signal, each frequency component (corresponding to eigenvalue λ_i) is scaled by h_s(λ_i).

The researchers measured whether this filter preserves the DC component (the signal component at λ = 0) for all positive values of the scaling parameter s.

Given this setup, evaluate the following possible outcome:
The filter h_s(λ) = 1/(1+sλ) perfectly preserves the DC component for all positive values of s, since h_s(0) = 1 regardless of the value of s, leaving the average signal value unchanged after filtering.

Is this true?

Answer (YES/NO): YES